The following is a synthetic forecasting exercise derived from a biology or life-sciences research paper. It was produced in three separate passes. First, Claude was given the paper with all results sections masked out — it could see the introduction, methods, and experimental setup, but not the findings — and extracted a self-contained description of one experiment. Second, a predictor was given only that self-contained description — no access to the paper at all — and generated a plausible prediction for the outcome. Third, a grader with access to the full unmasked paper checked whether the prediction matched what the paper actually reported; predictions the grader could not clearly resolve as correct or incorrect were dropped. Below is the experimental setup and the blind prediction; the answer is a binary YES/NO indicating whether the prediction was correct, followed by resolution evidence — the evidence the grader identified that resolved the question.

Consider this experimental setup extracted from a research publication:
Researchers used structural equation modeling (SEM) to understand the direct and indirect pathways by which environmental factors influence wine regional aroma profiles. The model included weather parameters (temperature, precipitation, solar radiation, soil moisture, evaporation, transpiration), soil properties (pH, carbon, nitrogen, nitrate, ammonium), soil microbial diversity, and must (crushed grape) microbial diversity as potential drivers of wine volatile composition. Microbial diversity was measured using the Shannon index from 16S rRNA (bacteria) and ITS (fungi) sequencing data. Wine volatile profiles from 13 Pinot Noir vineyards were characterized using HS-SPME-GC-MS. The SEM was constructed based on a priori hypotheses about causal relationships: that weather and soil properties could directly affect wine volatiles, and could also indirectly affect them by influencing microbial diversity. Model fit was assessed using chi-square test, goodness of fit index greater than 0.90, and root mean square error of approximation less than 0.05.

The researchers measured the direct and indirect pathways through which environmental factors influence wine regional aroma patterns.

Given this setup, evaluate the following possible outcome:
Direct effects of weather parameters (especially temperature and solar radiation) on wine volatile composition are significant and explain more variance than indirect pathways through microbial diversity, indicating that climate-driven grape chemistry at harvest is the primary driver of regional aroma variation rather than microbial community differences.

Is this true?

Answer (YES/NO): NO